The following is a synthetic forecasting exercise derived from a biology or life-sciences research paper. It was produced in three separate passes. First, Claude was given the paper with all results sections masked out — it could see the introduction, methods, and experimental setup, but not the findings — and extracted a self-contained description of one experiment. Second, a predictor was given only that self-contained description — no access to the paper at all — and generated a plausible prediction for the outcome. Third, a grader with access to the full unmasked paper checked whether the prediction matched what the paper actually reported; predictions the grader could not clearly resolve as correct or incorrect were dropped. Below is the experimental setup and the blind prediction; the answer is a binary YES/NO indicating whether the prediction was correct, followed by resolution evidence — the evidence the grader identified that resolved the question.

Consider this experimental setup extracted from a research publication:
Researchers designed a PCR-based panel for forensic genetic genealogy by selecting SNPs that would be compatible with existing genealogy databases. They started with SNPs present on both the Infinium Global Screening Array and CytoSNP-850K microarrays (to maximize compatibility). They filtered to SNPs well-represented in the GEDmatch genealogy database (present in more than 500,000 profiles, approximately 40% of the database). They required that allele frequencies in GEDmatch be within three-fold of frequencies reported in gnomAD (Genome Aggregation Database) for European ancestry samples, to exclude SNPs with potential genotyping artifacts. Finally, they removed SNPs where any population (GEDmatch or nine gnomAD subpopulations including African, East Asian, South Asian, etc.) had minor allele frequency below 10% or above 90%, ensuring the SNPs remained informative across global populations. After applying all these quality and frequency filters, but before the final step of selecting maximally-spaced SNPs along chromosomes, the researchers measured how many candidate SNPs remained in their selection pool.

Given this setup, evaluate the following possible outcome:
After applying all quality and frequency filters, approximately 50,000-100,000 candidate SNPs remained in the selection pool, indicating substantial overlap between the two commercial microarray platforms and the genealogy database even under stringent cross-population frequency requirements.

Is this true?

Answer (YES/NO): YES